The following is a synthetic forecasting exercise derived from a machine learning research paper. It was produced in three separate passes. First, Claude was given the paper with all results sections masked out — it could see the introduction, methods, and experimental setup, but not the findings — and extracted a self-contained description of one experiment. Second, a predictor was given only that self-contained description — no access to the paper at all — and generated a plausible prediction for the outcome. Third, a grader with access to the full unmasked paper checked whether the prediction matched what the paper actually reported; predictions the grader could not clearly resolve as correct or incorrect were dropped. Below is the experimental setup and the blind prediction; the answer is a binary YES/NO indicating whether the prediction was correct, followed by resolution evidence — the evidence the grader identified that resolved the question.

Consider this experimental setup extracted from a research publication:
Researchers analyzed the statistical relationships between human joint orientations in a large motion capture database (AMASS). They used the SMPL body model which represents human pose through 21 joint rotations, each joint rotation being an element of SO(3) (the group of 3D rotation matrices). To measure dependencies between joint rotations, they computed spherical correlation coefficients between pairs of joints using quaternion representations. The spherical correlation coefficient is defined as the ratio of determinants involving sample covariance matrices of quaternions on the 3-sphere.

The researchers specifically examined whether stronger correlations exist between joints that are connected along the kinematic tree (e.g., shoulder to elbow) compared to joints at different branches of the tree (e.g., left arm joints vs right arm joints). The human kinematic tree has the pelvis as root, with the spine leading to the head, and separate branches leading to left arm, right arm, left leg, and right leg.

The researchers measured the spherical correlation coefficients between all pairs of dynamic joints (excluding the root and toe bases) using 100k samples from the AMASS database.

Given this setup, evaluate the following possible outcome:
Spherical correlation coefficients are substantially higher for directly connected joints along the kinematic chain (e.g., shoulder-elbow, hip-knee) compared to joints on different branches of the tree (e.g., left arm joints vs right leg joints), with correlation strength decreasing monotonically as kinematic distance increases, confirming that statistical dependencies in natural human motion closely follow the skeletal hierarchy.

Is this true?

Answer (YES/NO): NO